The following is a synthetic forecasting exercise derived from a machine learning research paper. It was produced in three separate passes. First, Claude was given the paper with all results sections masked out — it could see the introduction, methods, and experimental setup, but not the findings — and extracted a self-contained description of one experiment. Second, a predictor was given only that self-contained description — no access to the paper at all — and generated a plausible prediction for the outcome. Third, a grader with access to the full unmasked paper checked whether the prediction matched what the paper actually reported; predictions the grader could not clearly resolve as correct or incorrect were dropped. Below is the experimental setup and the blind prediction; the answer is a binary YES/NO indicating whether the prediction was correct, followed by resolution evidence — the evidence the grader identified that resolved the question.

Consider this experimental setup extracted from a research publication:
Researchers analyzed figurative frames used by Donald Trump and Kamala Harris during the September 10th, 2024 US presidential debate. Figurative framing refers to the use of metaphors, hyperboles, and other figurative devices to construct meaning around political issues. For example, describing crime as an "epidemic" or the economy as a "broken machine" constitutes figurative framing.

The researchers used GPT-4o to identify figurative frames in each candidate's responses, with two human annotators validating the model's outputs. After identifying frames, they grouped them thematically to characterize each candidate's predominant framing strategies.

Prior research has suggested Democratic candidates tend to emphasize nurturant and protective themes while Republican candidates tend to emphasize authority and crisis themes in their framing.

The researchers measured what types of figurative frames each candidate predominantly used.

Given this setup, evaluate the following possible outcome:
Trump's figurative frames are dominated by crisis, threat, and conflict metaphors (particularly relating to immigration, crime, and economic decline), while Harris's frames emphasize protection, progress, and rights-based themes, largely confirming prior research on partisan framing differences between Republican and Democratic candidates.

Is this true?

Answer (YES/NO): YES